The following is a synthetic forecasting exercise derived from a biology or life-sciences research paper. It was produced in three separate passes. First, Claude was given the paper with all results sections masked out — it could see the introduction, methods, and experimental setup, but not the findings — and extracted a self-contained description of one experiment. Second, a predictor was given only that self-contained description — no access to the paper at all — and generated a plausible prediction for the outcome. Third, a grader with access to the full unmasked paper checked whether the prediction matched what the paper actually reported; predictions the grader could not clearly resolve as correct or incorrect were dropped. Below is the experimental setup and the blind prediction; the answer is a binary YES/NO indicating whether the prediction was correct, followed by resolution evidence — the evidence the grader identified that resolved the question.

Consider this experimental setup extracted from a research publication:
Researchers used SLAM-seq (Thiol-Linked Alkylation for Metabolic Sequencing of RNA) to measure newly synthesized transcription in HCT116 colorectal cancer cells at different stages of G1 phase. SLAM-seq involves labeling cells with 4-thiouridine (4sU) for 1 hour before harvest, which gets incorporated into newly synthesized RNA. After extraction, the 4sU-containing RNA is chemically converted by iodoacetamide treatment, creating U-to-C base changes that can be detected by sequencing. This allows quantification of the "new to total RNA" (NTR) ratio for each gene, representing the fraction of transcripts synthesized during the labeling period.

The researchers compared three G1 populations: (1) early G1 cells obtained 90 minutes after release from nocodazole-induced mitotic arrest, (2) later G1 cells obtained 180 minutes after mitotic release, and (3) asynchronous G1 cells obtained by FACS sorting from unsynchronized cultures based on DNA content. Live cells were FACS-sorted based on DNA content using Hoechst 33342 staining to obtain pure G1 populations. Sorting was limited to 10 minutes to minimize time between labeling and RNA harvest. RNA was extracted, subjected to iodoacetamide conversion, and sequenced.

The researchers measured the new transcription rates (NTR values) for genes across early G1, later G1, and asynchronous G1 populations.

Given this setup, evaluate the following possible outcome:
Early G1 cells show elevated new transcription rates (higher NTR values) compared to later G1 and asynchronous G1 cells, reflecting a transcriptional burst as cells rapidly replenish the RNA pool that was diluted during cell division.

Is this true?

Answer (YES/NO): NO